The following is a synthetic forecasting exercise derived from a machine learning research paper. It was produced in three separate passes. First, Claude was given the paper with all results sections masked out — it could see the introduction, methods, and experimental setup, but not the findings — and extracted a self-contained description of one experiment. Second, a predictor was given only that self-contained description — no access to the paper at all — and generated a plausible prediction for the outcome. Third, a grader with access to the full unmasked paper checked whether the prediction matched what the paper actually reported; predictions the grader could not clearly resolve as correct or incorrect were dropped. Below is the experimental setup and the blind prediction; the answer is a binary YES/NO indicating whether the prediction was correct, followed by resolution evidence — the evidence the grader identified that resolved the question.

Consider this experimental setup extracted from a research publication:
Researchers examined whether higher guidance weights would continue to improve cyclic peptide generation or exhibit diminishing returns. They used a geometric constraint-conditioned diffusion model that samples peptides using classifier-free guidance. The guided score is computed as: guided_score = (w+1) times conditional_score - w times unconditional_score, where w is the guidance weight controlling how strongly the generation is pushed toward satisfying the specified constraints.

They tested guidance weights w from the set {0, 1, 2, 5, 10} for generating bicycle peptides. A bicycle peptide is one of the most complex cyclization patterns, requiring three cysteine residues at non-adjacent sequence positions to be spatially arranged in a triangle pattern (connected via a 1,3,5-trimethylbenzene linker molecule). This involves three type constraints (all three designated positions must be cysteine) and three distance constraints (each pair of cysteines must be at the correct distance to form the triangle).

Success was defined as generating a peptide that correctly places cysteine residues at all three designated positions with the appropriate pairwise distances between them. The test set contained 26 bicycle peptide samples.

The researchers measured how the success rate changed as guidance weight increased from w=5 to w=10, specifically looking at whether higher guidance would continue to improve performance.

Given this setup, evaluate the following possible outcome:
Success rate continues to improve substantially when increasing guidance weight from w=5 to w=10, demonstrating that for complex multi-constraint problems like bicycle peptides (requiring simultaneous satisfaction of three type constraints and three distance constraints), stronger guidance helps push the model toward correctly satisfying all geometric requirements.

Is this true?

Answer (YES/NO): NO